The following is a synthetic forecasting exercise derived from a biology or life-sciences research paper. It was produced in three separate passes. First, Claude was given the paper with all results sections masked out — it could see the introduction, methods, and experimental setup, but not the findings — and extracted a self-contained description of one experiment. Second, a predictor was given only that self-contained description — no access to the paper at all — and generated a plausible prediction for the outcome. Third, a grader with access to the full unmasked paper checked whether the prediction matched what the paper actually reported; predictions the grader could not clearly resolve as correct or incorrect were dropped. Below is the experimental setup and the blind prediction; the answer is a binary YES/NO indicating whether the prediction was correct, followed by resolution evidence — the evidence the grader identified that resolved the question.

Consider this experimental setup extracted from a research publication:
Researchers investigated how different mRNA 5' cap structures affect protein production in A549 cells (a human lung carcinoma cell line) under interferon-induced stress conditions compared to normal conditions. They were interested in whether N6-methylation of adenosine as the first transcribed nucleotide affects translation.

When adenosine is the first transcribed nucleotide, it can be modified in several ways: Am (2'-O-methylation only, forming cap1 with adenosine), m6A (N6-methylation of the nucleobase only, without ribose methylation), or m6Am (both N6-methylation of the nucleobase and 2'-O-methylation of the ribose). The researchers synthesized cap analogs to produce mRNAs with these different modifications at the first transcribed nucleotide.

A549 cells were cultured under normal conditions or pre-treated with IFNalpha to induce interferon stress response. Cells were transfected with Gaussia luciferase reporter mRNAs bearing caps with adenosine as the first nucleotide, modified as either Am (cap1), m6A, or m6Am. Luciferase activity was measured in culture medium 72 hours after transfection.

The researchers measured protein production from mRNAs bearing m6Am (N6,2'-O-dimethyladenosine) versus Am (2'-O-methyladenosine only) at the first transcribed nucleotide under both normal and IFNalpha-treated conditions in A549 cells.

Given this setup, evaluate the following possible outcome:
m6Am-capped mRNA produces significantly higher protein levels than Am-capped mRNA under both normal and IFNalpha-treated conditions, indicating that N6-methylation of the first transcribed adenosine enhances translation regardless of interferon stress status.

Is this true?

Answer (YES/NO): NO